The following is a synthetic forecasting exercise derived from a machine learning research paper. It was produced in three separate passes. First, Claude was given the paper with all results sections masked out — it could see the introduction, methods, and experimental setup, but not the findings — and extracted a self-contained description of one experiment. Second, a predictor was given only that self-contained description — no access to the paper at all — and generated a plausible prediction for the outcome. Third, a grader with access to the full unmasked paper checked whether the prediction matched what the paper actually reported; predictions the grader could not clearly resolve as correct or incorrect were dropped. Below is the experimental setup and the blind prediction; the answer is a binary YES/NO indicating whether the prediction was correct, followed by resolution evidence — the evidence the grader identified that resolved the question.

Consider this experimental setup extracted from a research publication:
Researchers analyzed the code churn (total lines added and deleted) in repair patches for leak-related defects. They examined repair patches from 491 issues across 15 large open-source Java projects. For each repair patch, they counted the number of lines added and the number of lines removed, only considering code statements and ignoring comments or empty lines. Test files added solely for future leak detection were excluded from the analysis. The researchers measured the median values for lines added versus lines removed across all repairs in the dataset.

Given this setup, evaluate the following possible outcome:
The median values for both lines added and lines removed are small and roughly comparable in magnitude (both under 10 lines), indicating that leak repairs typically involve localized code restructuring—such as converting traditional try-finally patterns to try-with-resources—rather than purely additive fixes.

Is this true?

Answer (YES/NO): NO